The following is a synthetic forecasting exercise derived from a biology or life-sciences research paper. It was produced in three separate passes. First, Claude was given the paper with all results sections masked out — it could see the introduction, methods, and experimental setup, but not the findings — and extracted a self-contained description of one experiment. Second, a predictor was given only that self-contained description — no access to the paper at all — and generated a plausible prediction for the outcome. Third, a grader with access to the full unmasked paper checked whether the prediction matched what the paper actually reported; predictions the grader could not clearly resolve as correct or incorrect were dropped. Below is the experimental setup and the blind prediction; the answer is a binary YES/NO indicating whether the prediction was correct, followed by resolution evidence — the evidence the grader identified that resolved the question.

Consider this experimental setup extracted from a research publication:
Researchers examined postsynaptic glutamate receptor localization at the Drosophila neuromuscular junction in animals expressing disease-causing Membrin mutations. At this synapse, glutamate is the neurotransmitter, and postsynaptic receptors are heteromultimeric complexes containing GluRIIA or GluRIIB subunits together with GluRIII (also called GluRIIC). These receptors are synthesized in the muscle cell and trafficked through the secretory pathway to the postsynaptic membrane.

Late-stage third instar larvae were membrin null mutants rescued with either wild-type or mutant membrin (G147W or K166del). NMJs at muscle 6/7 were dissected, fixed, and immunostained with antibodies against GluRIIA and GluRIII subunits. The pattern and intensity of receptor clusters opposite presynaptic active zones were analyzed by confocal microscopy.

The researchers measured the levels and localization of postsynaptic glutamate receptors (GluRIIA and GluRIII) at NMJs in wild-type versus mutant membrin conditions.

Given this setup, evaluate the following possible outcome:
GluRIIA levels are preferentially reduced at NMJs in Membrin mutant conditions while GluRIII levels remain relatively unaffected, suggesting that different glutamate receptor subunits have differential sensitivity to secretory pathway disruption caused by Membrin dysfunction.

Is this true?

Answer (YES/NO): NO